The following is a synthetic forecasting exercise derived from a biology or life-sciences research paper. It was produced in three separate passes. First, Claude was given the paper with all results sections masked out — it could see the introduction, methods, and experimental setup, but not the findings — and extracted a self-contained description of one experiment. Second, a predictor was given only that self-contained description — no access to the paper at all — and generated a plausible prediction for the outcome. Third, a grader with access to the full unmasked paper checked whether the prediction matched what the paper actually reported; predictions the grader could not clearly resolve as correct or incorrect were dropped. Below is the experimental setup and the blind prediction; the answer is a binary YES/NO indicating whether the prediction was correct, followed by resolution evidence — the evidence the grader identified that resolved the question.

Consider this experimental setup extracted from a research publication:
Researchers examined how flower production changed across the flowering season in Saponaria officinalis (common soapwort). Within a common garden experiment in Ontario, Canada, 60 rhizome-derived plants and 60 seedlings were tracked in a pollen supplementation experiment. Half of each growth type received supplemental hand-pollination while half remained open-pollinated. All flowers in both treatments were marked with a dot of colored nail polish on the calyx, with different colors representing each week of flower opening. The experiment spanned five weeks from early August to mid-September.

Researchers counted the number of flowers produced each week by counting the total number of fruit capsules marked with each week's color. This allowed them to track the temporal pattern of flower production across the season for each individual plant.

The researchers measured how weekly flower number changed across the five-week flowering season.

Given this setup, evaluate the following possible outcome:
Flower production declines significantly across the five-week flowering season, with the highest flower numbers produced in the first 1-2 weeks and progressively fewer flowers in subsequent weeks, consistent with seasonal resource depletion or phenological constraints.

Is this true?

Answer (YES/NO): NO